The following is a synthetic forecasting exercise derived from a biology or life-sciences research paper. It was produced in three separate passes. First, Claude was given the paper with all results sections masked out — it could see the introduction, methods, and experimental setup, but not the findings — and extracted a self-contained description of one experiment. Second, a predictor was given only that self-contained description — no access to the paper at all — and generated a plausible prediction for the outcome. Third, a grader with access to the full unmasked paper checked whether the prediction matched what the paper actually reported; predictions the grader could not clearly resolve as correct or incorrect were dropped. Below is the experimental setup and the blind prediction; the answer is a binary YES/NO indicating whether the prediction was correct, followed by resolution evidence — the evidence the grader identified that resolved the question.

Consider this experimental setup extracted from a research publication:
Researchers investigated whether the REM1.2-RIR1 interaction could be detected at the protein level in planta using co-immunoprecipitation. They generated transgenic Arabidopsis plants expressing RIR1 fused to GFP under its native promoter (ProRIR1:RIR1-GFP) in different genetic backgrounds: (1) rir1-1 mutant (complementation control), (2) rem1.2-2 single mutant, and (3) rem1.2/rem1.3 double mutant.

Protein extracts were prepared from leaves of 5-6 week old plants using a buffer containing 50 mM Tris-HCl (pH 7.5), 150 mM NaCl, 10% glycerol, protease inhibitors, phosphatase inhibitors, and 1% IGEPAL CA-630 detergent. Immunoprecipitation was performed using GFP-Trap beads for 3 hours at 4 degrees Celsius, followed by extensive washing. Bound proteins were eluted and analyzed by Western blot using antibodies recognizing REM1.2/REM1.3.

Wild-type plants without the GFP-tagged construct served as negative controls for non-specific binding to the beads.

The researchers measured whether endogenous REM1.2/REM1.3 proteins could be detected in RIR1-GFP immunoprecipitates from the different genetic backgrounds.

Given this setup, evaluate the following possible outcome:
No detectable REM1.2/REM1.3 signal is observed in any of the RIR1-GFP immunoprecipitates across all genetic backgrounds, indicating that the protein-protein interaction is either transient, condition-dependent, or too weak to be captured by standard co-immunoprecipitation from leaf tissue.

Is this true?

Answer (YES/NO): NO